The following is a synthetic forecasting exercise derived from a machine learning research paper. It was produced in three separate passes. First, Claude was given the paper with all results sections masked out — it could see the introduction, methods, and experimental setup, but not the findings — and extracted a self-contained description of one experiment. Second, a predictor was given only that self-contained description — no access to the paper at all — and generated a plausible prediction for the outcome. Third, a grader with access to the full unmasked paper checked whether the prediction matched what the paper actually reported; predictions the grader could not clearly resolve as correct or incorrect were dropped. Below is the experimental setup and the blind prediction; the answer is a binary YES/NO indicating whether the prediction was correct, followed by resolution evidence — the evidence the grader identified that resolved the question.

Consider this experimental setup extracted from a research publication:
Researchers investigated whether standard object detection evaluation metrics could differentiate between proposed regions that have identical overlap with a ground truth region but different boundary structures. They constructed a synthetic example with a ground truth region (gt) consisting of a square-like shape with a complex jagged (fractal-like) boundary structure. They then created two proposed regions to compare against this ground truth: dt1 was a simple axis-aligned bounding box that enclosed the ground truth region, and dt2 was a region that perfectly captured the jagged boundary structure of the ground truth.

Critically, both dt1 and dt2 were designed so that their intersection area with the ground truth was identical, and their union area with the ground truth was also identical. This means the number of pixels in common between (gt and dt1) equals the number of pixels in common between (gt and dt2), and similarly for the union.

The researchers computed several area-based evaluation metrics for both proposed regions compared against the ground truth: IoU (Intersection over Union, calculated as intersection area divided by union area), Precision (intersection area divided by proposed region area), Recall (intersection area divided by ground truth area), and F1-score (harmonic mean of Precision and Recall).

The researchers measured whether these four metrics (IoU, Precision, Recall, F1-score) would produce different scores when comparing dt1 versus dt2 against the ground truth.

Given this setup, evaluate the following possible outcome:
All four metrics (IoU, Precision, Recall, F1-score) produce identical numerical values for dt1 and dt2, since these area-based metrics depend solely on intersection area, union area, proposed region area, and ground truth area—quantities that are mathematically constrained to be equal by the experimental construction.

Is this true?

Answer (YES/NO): YES